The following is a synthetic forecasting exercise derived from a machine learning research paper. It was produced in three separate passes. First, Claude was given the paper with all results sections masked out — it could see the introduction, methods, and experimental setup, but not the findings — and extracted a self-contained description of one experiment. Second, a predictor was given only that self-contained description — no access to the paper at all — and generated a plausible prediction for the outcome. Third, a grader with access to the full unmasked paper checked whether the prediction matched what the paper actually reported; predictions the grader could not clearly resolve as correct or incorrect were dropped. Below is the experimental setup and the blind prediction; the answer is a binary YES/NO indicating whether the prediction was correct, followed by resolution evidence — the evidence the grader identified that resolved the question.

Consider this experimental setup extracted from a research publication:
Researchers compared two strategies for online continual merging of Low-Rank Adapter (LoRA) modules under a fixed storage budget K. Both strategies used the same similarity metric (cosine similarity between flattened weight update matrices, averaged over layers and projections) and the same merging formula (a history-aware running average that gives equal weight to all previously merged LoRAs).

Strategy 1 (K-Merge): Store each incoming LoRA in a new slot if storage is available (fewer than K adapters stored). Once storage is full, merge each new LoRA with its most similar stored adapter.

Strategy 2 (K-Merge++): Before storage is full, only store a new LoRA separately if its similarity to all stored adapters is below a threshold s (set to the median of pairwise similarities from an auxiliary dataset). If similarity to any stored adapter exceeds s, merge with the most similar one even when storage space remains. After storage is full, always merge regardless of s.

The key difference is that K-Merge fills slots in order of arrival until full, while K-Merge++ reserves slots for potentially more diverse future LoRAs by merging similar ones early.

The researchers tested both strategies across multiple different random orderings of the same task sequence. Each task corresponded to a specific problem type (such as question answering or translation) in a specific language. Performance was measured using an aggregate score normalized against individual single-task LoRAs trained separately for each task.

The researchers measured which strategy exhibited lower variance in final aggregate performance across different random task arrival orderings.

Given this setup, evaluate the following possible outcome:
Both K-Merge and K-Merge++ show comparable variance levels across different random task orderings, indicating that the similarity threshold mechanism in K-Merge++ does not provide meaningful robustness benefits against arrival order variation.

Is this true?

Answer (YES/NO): NO